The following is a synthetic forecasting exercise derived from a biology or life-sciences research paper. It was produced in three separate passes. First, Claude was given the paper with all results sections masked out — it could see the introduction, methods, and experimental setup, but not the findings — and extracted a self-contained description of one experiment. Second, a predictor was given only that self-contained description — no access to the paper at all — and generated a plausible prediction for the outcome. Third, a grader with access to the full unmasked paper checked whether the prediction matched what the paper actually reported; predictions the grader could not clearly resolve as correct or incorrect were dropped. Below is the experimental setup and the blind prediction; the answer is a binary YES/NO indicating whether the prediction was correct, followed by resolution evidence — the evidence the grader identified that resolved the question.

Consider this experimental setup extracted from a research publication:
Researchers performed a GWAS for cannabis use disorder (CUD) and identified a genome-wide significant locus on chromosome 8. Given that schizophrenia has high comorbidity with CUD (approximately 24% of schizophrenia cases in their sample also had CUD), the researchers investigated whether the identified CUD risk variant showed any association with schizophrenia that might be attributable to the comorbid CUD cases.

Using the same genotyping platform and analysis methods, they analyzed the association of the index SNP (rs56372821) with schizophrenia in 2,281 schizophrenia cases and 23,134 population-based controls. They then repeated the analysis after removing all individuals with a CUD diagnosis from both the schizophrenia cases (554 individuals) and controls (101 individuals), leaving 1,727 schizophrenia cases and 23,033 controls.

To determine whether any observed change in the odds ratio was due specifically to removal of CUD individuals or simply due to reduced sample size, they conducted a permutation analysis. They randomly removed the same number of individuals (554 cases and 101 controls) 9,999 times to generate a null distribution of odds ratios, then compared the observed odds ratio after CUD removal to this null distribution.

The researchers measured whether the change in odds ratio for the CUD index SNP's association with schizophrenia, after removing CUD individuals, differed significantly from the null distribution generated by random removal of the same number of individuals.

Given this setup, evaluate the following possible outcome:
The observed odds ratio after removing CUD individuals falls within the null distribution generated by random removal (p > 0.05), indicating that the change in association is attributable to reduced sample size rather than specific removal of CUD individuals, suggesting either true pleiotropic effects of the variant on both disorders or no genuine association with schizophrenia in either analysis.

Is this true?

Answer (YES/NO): NO